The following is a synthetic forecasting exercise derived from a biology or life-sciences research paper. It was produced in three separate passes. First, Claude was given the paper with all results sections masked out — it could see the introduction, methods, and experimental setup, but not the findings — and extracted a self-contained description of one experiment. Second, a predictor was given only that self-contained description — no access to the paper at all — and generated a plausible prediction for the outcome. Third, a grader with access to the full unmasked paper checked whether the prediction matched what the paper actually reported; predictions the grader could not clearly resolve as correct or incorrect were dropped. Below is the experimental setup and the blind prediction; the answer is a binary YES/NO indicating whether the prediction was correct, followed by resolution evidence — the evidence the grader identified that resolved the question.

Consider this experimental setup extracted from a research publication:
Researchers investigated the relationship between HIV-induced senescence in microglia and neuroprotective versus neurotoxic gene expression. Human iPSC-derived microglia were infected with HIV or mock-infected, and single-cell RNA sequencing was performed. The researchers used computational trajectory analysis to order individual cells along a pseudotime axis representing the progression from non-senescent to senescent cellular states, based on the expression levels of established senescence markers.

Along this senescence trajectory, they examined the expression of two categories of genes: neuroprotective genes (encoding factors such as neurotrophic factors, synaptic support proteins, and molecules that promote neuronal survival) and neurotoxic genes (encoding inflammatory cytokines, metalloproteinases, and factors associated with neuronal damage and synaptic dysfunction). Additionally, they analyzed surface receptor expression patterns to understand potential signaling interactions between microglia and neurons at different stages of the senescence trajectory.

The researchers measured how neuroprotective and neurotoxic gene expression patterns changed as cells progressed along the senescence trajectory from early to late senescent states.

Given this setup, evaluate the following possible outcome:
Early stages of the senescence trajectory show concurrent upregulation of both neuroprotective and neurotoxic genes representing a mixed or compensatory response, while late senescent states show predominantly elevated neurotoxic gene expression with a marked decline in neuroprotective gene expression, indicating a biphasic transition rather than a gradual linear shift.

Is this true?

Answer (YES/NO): NO